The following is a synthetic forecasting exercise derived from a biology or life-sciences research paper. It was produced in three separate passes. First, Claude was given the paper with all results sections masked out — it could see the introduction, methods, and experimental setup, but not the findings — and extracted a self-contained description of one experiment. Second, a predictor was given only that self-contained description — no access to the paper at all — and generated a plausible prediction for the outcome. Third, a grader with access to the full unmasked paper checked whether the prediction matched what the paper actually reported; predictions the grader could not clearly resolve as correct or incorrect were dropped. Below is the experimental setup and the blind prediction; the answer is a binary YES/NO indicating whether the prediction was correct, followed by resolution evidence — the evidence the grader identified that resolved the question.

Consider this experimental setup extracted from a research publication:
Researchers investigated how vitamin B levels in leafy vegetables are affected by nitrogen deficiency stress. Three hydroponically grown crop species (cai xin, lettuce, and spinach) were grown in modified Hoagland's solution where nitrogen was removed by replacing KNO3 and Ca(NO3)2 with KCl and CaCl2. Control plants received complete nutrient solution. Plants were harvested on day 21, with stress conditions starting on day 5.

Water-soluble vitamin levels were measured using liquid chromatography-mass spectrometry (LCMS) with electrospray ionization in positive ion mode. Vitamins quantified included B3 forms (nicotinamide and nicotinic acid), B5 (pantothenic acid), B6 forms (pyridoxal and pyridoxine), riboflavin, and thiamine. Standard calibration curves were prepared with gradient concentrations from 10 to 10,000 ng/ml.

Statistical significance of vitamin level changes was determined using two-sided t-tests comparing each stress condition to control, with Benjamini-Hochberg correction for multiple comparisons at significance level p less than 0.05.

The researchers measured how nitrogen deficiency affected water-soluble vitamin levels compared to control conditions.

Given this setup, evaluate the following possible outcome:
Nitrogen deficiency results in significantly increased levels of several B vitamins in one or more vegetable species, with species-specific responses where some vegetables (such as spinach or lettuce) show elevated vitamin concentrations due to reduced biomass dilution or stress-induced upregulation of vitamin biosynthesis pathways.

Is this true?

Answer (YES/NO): NO